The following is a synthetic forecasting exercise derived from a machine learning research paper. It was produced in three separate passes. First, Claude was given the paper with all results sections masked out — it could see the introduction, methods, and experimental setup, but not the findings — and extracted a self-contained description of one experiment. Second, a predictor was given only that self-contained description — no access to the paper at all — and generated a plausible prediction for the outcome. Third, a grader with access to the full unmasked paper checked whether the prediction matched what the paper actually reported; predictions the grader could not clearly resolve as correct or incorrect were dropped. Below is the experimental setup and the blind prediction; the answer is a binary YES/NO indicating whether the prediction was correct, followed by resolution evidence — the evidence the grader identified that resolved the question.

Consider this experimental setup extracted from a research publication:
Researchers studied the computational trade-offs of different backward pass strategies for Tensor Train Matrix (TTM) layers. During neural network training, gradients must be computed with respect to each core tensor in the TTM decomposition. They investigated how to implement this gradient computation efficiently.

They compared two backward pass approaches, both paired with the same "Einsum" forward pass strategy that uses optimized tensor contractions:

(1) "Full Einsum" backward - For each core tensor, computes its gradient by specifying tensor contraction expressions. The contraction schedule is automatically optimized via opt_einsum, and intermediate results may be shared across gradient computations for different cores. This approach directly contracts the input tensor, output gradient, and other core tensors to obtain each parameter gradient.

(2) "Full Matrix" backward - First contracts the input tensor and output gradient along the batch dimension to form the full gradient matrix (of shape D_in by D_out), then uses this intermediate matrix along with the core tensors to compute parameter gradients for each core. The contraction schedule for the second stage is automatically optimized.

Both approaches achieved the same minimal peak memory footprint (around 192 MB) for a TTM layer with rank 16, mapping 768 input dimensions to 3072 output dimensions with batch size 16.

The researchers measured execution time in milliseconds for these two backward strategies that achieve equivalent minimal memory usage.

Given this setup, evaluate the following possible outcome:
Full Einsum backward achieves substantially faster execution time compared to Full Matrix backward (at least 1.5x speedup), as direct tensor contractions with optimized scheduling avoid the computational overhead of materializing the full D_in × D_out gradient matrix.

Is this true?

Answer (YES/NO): NO